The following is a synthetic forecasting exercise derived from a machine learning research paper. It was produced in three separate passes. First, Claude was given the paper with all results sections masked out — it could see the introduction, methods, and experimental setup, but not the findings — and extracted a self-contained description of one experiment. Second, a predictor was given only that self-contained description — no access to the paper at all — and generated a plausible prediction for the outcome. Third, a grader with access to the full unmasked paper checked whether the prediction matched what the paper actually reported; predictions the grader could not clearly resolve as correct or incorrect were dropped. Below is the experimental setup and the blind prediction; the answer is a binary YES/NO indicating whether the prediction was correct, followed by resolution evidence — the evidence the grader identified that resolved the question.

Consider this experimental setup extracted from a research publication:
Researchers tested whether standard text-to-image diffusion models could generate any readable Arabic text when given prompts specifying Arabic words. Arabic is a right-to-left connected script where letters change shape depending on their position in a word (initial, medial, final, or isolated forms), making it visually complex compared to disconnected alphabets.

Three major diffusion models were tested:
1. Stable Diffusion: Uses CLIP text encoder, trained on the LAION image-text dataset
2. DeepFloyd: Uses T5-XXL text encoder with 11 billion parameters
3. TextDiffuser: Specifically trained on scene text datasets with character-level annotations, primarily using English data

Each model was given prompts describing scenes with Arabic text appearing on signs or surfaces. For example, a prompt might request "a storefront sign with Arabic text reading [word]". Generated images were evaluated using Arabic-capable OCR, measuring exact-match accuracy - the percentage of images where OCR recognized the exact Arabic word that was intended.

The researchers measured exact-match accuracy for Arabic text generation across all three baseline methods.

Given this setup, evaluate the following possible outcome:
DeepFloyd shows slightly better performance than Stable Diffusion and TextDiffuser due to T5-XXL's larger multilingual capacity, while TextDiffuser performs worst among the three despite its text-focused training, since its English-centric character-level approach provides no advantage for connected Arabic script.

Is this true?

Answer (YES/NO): NO